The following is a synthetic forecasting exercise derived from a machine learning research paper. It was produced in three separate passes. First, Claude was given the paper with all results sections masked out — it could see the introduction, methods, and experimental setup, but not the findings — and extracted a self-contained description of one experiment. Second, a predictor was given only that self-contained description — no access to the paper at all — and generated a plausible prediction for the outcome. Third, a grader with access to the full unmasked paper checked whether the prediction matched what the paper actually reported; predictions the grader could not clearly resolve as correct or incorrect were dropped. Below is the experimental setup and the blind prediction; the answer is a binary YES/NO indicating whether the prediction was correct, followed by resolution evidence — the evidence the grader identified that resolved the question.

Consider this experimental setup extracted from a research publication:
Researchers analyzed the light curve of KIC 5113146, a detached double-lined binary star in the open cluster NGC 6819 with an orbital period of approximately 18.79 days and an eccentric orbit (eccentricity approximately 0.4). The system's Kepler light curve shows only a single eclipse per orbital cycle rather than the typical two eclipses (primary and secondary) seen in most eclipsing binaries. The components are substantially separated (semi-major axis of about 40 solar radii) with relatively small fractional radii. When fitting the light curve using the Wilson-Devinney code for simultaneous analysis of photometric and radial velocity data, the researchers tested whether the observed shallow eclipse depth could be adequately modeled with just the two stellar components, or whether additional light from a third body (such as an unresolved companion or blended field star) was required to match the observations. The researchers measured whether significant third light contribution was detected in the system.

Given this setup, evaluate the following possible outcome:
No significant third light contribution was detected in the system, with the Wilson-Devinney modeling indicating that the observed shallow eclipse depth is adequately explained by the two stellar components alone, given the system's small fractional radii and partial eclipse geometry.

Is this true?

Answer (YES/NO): NO